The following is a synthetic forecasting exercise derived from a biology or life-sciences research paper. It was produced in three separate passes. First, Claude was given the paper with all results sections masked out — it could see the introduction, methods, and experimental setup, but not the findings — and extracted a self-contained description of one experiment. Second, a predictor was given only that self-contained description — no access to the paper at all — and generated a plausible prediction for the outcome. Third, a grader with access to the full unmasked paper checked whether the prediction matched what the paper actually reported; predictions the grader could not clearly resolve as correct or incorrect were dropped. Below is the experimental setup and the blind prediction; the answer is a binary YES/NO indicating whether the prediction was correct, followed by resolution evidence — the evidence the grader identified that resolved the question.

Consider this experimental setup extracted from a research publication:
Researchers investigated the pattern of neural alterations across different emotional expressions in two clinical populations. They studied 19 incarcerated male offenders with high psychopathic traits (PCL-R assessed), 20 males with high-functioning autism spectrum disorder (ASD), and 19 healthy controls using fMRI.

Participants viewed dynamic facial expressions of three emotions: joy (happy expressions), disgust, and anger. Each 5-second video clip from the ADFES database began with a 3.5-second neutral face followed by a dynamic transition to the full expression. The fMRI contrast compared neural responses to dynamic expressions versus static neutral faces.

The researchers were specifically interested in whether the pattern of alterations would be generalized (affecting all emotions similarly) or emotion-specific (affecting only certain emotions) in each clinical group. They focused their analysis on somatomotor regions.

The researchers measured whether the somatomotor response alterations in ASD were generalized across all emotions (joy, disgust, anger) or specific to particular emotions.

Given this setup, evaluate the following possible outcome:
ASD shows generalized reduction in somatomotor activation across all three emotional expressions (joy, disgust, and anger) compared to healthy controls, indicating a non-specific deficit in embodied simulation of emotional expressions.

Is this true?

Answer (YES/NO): NO